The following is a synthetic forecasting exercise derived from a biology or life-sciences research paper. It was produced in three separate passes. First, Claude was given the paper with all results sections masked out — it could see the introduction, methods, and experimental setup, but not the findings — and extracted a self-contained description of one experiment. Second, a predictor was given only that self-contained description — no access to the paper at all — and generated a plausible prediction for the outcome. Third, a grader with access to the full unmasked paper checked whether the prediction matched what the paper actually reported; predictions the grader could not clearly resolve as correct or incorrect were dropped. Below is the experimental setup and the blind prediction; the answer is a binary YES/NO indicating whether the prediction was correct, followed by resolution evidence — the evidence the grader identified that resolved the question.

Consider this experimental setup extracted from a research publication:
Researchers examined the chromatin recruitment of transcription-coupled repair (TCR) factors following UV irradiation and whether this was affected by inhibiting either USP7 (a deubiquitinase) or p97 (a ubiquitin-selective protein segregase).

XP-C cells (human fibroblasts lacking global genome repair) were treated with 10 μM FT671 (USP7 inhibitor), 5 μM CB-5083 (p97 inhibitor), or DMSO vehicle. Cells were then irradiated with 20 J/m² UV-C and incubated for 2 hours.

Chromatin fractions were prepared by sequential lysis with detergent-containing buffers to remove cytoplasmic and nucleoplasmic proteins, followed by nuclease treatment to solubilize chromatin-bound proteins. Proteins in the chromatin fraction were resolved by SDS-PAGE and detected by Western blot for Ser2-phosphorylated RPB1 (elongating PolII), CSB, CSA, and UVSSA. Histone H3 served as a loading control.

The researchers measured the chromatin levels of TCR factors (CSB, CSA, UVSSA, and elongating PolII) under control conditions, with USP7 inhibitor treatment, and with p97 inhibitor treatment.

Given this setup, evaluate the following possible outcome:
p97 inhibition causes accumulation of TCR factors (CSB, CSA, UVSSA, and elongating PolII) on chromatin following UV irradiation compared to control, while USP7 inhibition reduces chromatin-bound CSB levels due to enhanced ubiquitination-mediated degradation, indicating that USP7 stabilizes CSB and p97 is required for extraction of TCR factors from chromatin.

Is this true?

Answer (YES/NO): NO